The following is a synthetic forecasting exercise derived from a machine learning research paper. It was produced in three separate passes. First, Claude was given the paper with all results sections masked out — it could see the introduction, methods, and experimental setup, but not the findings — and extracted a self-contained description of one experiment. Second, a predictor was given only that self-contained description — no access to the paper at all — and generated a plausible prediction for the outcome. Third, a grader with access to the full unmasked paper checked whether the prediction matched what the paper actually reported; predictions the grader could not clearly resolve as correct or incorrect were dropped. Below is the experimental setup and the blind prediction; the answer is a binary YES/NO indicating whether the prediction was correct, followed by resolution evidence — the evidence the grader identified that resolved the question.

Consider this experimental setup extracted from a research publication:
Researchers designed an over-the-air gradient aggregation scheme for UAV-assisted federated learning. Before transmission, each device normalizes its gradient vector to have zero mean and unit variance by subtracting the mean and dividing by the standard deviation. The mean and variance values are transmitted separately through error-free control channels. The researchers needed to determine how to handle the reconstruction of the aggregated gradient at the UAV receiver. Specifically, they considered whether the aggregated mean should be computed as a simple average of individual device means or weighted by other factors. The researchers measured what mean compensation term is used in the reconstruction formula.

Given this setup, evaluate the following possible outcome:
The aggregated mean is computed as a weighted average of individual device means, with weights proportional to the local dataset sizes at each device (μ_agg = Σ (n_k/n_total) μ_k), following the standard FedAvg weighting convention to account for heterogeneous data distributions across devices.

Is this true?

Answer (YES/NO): NO